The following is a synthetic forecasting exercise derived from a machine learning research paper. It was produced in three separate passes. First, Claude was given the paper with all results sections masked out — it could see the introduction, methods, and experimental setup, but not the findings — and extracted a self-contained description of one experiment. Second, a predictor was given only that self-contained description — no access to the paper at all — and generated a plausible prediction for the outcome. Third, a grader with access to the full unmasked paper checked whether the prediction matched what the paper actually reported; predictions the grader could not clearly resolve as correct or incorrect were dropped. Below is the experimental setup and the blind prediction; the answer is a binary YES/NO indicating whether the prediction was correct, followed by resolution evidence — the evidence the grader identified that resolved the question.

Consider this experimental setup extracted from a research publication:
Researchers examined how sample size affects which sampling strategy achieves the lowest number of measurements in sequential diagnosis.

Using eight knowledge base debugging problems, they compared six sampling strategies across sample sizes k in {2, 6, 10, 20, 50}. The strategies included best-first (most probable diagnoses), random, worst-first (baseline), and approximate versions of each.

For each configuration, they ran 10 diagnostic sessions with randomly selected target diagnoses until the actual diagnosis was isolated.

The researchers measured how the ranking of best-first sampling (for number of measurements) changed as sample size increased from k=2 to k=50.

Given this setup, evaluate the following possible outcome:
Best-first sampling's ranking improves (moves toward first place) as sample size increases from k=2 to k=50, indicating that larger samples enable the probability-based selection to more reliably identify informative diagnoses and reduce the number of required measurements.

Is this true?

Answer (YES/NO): NO